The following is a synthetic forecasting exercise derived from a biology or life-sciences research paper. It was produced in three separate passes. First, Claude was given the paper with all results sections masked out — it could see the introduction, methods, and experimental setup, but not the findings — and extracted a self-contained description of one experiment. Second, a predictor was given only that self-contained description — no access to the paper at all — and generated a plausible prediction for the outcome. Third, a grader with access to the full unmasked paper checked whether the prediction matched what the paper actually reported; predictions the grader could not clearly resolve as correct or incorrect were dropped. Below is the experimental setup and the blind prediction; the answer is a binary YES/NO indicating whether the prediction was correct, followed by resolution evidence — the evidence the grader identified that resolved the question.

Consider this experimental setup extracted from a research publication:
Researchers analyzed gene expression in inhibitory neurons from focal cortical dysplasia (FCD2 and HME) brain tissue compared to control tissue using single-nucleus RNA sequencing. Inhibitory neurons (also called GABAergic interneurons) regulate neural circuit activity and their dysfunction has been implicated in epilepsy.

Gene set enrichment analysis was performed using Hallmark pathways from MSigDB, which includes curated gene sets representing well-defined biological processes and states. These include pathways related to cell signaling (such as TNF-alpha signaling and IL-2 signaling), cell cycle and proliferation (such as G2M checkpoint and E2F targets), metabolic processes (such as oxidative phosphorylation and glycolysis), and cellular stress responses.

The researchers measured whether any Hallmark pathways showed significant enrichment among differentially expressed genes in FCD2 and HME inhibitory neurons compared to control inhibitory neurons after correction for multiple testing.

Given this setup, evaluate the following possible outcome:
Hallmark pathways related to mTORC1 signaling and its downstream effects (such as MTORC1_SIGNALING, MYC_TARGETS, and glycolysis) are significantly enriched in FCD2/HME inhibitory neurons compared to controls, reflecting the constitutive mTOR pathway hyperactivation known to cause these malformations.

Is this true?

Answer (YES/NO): NO